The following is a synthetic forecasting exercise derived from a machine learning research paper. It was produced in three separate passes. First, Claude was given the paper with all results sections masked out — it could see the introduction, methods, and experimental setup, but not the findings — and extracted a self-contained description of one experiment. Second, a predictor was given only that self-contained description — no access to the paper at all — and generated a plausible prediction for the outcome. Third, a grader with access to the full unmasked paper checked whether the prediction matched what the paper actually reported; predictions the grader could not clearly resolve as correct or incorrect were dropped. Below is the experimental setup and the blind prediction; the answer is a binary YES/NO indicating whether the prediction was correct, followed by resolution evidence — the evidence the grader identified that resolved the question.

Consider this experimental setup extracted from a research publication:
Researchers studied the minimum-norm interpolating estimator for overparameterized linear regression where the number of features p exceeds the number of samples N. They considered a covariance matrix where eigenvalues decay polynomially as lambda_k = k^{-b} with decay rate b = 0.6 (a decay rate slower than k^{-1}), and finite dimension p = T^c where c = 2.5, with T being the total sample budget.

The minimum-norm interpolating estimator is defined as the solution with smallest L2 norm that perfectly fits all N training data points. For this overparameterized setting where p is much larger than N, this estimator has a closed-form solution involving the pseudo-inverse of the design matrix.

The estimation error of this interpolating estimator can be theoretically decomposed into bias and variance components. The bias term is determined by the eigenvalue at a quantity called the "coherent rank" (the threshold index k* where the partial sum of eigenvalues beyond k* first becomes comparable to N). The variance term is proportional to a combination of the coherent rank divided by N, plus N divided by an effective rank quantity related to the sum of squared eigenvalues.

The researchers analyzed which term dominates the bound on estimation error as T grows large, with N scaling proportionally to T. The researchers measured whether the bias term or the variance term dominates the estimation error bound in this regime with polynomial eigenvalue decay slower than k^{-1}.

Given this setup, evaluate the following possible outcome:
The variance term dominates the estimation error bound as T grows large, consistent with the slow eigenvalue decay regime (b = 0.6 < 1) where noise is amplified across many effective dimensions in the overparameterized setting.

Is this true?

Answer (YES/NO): NO